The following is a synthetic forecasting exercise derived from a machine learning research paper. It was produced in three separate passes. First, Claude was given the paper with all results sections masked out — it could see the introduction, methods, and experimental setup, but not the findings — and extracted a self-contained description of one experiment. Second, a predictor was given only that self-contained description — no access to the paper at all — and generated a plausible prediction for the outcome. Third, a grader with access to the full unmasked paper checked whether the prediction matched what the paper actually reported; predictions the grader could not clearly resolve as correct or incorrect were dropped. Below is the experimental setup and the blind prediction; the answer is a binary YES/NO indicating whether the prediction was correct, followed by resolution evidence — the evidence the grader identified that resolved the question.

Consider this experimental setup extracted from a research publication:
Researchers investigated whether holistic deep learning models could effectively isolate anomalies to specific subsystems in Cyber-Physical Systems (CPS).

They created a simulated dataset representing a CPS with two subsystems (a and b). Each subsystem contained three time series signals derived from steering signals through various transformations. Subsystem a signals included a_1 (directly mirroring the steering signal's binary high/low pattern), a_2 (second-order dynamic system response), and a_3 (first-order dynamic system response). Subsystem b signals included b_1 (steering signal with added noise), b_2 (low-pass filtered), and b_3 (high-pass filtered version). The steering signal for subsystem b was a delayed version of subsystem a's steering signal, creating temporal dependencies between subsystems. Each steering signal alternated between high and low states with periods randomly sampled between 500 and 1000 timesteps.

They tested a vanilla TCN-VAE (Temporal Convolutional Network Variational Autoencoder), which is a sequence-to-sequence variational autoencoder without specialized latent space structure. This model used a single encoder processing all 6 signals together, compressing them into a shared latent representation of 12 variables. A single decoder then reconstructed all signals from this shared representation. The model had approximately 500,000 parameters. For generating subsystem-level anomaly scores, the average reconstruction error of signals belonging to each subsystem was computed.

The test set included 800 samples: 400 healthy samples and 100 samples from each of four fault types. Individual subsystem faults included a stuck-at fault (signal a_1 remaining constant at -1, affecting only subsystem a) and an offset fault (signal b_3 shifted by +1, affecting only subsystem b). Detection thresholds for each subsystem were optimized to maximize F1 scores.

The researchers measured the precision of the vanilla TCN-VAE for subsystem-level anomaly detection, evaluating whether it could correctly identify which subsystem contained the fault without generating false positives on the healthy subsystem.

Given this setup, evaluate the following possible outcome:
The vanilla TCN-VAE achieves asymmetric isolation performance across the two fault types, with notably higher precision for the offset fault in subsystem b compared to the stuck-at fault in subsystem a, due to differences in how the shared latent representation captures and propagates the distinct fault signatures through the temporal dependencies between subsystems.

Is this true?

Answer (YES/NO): NO